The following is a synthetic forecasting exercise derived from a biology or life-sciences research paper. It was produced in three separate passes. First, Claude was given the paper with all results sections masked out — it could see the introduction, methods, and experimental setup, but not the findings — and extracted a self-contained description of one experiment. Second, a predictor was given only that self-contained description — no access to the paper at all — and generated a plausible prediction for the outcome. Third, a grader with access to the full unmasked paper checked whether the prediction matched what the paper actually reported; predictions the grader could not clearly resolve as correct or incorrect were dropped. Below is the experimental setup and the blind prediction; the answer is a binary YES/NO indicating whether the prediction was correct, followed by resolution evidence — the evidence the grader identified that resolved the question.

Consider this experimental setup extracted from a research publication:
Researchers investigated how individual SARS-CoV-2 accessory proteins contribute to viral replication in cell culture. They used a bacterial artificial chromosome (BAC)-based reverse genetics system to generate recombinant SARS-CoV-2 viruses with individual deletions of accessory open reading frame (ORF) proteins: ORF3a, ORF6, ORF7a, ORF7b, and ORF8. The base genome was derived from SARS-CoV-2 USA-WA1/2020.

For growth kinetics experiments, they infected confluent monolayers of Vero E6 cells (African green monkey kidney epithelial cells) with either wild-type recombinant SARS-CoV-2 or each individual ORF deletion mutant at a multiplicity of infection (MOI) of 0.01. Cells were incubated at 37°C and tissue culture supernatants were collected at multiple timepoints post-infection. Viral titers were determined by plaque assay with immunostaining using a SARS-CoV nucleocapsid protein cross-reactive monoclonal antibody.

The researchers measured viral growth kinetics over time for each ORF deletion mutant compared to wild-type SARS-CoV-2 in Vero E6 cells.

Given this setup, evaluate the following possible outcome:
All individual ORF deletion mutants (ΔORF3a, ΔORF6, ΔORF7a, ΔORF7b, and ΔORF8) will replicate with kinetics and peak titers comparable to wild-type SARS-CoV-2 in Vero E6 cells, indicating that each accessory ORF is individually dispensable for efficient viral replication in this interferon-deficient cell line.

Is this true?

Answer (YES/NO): NO